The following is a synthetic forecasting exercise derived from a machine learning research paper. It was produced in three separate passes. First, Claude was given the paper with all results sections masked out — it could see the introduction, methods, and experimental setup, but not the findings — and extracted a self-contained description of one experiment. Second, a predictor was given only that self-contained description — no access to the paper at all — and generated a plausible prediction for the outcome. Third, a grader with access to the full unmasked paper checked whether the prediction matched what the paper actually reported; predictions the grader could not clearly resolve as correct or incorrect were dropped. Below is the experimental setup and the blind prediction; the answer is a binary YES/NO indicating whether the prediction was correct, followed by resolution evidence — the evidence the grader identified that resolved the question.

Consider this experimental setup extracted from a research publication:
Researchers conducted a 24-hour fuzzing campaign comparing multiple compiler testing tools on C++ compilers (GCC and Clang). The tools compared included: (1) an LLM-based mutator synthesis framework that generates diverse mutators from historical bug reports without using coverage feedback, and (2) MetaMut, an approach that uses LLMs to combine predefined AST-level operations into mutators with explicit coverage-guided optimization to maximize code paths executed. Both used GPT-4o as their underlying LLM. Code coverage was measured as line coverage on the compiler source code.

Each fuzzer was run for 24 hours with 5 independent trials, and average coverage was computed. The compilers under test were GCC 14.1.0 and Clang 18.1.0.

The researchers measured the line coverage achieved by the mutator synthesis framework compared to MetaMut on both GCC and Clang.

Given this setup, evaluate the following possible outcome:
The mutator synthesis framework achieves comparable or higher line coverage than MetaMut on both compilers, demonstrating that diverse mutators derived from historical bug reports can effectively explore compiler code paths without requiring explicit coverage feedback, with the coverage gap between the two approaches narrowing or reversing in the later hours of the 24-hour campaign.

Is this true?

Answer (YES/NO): NO